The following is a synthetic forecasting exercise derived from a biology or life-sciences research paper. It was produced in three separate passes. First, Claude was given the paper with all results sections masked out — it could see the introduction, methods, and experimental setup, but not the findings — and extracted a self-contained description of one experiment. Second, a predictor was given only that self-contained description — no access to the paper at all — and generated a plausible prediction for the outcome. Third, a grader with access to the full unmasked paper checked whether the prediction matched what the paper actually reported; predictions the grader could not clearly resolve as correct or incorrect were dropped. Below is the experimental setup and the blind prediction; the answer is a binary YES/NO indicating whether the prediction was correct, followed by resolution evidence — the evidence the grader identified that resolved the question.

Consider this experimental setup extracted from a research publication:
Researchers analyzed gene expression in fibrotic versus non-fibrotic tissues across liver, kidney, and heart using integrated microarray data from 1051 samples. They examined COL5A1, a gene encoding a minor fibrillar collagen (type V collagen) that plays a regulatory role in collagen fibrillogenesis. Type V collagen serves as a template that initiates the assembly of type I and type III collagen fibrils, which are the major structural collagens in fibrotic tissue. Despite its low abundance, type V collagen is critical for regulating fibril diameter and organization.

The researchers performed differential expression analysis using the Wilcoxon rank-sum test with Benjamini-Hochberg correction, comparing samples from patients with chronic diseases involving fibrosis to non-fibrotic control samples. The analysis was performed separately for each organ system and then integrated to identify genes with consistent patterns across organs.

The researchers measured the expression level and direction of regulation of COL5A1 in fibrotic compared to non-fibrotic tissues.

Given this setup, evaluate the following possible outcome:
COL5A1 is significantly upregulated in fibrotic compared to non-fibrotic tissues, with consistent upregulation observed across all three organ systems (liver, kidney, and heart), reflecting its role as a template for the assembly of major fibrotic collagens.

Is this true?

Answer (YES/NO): YES